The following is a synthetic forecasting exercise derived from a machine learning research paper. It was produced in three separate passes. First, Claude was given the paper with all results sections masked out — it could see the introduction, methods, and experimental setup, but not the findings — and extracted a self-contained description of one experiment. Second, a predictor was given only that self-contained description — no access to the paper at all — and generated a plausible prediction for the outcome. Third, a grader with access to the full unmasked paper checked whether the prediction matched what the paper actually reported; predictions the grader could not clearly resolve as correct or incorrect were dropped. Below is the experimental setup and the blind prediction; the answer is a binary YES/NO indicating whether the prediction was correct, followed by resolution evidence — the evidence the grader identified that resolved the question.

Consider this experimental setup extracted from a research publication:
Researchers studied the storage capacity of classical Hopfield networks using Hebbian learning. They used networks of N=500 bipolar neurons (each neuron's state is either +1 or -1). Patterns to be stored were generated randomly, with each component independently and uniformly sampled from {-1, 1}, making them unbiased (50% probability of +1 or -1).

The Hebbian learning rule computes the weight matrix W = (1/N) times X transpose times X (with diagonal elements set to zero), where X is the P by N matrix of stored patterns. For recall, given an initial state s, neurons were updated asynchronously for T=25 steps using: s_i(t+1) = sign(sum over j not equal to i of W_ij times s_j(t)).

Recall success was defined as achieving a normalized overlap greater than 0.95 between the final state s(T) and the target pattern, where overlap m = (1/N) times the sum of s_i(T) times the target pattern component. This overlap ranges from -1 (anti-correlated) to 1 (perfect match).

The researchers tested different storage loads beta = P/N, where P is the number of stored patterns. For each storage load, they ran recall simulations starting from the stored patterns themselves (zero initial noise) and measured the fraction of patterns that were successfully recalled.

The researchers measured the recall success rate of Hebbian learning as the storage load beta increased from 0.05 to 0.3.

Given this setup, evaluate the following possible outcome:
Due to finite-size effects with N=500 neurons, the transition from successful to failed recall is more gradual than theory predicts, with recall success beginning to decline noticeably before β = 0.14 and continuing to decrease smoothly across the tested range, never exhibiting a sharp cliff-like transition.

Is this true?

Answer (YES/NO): NO